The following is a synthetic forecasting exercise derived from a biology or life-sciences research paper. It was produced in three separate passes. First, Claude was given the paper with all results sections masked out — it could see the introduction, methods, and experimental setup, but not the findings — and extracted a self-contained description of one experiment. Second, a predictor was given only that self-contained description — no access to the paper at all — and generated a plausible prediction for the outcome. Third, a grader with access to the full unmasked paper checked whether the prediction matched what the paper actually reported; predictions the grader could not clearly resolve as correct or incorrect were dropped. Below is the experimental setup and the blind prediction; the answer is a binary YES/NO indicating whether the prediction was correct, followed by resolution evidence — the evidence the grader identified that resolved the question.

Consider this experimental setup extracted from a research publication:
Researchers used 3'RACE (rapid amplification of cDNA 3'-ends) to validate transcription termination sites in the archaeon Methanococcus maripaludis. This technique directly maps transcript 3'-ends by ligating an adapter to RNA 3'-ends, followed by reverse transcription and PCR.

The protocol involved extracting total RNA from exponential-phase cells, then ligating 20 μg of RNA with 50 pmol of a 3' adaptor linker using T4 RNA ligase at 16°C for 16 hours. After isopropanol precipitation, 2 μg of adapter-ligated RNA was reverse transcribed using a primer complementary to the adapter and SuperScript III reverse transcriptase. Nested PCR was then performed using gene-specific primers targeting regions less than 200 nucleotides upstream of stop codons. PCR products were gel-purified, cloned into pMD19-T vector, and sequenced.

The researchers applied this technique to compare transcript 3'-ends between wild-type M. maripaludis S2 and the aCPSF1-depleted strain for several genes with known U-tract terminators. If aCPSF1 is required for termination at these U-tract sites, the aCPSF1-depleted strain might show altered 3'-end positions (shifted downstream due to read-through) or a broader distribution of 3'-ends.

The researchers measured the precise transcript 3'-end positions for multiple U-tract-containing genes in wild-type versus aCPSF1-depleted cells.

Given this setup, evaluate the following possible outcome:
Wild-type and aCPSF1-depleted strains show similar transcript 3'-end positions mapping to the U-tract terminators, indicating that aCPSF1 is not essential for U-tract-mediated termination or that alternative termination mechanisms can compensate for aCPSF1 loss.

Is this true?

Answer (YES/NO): NO